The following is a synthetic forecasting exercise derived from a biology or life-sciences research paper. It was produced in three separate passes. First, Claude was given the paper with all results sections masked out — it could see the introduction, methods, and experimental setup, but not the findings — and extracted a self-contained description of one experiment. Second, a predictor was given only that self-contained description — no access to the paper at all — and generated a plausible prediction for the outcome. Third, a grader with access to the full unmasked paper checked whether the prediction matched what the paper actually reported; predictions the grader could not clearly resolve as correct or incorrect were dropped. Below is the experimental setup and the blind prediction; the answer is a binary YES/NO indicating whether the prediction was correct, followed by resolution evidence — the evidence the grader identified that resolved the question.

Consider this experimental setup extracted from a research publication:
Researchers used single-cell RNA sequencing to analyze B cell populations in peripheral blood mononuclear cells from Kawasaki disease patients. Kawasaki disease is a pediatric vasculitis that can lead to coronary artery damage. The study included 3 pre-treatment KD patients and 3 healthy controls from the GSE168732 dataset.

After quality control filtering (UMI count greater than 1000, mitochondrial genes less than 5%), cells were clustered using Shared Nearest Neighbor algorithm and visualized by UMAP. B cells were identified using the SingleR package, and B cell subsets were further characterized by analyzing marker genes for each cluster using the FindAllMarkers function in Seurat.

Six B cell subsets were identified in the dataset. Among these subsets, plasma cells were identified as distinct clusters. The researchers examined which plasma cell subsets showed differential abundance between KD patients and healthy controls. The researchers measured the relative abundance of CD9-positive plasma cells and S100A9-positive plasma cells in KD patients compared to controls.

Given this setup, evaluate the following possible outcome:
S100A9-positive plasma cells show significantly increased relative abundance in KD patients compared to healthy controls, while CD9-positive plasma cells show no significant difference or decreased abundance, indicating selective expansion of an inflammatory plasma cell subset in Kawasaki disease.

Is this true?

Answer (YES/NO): NO